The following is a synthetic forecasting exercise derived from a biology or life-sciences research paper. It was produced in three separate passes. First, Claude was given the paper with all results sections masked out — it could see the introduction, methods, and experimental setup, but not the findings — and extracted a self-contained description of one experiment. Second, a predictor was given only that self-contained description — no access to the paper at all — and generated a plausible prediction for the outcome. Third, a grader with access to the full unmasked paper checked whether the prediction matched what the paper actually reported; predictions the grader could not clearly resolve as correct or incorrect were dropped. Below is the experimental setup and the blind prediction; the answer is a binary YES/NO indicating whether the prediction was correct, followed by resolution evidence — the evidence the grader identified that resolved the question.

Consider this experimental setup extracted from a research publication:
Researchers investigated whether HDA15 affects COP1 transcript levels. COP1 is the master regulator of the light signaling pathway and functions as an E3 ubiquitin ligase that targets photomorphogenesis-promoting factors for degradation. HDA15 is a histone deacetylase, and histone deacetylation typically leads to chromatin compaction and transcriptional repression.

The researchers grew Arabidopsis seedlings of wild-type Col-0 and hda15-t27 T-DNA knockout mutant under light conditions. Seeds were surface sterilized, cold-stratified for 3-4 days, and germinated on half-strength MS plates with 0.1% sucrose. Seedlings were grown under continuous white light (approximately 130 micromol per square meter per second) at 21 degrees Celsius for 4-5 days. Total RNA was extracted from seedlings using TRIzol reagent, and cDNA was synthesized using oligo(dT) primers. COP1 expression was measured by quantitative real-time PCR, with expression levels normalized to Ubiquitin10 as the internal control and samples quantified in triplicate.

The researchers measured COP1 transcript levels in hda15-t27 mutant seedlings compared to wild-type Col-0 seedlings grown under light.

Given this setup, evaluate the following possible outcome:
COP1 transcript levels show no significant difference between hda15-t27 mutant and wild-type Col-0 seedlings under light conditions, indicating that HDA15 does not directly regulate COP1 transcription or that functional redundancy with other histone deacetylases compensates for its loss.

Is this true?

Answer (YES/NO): NO